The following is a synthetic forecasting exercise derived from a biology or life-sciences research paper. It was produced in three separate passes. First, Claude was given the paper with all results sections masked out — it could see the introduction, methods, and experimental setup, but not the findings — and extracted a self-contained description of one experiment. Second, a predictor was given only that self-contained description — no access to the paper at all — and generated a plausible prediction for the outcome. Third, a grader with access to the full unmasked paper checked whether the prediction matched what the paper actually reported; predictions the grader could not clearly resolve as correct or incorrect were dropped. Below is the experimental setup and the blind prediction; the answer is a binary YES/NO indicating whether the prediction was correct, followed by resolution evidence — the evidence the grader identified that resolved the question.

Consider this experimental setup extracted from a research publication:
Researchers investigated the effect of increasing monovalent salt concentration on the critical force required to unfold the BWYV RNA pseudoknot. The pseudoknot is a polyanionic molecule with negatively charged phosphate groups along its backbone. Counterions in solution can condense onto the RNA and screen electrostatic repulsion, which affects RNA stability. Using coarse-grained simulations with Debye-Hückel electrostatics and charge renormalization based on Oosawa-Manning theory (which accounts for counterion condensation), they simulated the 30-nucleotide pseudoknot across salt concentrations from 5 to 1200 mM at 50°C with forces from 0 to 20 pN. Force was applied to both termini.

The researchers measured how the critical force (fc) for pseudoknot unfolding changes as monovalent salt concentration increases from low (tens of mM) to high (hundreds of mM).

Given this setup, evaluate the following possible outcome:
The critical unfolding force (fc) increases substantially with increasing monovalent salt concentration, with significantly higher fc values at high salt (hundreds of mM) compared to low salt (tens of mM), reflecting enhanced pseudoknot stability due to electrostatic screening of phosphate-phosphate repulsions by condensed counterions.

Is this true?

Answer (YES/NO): YES